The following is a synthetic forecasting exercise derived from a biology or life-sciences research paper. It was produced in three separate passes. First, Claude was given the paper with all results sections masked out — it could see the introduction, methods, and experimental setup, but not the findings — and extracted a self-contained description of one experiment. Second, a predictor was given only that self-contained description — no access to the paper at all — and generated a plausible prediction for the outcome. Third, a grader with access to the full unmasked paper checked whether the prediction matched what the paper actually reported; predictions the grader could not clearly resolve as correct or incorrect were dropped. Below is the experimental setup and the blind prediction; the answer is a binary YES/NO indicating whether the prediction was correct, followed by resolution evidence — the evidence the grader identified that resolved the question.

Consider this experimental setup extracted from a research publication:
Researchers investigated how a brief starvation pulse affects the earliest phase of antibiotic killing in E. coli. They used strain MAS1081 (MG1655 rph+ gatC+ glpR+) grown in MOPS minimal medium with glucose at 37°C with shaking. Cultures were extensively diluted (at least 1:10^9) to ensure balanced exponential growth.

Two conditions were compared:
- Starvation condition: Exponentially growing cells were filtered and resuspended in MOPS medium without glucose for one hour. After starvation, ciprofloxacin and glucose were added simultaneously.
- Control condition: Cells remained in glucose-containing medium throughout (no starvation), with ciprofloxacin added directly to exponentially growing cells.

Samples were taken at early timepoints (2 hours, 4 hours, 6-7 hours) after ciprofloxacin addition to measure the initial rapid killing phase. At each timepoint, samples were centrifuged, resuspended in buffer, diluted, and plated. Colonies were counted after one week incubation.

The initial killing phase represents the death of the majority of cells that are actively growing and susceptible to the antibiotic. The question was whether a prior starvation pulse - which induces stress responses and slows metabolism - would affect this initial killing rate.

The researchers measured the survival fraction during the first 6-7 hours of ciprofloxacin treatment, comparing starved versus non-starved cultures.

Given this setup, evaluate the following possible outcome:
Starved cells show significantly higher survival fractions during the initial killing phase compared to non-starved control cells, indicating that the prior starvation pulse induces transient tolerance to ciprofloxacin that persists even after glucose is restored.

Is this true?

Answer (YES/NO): YES